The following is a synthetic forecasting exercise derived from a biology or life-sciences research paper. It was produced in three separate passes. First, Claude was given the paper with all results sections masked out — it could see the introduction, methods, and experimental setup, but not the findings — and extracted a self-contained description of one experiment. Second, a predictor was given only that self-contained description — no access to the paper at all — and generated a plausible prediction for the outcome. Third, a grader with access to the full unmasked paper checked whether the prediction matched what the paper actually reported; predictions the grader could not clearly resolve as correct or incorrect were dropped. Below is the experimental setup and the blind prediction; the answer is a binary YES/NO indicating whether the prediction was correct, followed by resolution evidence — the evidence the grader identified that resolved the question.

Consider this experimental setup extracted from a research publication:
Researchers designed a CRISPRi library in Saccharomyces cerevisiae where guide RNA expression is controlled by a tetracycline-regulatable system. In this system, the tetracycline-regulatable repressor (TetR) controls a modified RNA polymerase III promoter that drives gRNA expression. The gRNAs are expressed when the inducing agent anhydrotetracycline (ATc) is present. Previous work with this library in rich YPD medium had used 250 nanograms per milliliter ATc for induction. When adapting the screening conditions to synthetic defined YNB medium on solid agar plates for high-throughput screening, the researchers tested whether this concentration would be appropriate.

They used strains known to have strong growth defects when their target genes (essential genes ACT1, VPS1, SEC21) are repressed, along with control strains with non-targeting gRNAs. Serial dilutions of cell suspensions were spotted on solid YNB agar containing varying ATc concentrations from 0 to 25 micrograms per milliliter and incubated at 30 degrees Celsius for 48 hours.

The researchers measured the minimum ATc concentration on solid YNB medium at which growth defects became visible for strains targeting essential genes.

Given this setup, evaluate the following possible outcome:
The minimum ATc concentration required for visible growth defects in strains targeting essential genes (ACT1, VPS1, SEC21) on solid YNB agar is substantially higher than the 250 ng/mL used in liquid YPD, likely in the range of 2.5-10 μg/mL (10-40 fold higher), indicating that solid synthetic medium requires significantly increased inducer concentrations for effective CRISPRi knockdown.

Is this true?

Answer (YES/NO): YES